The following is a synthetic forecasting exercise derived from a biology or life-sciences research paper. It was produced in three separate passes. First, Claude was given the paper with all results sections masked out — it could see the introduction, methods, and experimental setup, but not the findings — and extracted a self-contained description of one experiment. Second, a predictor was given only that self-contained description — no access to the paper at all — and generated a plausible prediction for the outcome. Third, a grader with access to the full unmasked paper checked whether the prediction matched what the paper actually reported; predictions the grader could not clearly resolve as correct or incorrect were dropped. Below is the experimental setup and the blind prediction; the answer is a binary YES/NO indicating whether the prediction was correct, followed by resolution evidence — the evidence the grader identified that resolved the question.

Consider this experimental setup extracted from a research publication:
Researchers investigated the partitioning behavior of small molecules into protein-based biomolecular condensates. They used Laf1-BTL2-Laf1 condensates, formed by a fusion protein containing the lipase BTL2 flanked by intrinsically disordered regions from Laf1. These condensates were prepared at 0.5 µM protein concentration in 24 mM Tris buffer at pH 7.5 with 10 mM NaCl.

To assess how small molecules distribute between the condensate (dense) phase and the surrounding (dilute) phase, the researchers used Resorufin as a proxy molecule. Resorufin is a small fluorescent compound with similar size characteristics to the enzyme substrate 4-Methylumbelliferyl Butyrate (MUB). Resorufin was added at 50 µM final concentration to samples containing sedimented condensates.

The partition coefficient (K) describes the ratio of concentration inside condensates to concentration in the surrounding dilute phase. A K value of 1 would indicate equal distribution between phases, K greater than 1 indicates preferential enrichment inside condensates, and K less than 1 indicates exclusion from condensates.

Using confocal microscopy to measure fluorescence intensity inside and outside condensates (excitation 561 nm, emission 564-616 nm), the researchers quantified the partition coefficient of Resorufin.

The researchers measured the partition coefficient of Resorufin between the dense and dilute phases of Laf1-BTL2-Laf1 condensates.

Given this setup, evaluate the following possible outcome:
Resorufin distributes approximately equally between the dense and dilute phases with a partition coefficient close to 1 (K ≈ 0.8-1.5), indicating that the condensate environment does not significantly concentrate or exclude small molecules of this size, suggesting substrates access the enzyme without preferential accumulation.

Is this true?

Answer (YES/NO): NO